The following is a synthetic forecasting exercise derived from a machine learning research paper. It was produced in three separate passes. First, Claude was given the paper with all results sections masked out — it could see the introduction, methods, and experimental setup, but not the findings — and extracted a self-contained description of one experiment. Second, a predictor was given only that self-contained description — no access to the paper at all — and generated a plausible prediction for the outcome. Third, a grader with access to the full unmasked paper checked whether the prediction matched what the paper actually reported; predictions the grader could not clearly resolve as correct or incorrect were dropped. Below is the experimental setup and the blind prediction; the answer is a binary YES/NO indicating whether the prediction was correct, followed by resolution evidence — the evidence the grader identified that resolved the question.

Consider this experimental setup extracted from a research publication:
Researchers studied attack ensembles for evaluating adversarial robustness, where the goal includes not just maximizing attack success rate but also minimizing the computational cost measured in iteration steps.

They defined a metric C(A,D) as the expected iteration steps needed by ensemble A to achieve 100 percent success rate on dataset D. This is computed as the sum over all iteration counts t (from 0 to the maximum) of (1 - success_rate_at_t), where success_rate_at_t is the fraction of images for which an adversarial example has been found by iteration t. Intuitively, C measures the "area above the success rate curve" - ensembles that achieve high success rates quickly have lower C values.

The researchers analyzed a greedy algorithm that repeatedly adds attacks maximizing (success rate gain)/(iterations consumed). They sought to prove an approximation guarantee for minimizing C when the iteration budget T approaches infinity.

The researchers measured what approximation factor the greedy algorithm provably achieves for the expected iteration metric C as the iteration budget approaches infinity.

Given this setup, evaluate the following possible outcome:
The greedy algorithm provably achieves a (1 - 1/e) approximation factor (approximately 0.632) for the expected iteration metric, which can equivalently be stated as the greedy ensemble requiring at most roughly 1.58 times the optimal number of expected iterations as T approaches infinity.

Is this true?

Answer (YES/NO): NO